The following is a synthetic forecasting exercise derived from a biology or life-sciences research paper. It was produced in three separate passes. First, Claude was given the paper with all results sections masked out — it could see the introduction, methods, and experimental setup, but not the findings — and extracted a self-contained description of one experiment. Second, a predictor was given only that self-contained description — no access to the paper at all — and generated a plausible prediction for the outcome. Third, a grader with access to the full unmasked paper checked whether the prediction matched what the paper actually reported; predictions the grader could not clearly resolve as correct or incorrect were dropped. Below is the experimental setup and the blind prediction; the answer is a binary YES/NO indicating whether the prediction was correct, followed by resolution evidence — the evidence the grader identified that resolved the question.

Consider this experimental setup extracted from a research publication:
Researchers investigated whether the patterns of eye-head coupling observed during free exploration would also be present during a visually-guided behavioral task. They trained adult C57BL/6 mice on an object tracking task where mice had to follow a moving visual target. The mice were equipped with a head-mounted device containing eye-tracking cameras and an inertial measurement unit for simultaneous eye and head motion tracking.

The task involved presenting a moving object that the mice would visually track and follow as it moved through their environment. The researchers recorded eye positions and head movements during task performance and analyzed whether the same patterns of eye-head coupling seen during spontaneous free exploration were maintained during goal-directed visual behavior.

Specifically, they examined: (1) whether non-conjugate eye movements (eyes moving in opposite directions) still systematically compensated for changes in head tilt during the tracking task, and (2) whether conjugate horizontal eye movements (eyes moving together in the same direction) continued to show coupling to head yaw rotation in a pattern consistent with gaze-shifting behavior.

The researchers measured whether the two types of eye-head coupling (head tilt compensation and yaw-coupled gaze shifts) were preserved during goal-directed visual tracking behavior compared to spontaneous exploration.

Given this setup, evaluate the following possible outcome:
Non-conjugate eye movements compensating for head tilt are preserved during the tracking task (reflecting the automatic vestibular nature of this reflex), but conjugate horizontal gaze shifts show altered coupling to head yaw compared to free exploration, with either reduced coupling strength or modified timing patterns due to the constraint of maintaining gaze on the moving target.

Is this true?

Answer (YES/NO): NO